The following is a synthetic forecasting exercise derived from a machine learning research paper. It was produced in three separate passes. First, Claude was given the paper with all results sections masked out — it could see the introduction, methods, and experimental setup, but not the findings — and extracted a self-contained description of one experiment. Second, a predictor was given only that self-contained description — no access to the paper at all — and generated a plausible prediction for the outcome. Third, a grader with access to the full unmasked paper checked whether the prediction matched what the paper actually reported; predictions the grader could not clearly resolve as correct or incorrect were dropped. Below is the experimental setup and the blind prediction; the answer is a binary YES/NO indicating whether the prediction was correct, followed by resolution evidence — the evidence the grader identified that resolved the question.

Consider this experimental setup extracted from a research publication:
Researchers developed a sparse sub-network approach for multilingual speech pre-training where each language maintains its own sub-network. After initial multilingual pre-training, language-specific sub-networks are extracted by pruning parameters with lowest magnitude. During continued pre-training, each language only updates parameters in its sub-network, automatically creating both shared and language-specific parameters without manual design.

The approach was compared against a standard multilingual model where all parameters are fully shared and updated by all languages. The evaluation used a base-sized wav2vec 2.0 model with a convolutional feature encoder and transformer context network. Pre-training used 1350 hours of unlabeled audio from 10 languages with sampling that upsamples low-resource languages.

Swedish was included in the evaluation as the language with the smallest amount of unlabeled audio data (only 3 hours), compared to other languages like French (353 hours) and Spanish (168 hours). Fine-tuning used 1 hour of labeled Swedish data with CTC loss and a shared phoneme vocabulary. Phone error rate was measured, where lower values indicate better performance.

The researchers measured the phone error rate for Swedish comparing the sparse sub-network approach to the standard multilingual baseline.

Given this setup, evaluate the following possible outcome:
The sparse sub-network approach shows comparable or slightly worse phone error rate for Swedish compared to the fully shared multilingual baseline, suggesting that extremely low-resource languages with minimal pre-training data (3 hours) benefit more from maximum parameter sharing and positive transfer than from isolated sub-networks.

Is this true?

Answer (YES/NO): NO